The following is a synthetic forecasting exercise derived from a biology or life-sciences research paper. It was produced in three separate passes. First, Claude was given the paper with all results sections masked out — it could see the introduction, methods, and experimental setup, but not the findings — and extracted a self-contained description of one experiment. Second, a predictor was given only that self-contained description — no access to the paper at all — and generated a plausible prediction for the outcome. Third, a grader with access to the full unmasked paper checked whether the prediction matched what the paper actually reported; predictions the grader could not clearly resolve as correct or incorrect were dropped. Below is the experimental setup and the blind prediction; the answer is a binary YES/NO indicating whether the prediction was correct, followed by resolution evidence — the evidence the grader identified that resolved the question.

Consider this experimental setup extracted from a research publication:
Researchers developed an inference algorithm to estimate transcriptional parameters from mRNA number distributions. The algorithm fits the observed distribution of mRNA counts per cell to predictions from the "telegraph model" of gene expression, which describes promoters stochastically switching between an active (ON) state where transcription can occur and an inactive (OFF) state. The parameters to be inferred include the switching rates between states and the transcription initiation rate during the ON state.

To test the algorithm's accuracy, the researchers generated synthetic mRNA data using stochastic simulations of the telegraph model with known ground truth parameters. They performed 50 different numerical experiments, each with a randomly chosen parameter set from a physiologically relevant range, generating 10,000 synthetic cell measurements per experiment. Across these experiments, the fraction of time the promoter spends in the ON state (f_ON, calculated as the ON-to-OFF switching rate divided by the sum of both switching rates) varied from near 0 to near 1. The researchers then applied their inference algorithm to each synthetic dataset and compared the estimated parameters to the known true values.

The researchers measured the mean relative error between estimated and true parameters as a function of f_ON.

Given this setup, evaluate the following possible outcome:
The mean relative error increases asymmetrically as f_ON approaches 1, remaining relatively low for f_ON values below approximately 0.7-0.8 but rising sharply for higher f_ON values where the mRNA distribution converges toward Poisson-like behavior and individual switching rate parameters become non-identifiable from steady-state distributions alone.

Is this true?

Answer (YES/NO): NO